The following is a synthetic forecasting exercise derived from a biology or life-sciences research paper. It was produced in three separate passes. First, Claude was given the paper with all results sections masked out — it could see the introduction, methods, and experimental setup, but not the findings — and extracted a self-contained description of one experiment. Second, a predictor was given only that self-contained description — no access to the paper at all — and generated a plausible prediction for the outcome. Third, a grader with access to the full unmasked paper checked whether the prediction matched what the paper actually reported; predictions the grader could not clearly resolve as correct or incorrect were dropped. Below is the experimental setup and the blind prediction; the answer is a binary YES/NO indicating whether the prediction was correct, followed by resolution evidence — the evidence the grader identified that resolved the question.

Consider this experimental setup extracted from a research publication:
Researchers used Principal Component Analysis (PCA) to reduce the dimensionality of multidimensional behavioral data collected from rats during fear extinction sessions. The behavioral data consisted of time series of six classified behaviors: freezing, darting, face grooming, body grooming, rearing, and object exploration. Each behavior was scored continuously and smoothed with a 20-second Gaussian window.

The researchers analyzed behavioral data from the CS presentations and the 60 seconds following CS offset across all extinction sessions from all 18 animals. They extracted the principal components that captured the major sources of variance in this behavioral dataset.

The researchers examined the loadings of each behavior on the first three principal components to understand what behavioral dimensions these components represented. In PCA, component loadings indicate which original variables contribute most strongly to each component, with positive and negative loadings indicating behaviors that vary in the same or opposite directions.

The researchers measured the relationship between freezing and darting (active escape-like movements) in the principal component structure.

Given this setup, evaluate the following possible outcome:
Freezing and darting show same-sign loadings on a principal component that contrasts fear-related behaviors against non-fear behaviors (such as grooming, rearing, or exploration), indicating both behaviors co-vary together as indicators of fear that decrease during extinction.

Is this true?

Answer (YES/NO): NO